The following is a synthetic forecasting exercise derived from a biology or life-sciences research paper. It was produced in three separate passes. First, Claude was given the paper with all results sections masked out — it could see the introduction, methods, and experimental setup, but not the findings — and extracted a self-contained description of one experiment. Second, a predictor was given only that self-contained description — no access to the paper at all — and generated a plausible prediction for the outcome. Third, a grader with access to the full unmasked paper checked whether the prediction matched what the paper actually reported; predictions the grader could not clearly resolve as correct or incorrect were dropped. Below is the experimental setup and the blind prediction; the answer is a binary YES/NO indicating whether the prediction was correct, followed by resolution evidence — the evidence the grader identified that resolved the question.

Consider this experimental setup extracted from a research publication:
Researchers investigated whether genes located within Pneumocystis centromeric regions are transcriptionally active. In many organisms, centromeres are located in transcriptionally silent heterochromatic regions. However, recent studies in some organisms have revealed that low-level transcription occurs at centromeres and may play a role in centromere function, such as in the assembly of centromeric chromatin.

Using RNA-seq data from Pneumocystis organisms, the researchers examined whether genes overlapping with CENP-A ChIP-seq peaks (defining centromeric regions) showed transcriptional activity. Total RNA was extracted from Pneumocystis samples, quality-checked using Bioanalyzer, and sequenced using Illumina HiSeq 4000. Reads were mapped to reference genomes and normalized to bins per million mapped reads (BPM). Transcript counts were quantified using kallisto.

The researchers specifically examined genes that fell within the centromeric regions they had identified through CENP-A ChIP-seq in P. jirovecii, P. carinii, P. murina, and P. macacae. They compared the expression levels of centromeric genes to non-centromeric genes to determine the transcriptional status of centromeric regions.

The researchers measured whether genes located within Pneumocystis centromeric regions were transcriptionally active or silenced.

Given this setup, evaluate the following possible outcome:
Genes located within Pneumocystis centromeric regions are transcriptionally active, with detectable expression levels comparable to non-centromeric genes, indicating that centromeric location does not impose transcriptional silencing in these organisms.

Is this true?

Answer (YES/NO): YES